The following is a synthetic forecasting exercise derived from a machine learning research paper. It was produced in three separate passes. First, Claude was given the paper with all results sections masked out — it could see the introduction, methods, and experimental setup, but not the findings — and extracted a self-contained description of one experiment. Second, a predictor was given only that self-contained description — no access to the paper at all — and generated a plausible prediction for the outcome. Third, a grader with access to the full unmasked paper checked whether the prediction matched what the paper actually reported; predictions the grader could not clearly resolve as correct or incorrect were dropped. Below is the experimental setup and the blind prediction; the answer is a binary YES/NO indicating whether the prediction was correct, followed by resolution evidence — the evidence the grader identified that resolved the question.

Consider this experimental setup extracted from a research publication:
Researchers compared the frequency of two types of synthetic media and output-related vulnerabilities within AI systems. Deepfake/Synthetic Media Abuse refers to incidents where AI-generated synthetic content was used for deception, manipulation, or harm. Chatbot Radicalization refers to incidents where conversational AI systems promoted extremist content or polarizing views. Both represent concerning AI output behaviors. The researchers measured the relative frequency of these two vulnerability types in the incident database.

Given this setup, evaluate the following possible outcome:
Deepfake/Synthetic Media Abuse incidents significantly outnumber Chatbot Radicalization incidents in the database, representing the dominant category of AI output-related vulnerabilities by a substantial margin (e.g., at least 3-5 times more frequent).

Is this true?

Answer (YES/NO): NO